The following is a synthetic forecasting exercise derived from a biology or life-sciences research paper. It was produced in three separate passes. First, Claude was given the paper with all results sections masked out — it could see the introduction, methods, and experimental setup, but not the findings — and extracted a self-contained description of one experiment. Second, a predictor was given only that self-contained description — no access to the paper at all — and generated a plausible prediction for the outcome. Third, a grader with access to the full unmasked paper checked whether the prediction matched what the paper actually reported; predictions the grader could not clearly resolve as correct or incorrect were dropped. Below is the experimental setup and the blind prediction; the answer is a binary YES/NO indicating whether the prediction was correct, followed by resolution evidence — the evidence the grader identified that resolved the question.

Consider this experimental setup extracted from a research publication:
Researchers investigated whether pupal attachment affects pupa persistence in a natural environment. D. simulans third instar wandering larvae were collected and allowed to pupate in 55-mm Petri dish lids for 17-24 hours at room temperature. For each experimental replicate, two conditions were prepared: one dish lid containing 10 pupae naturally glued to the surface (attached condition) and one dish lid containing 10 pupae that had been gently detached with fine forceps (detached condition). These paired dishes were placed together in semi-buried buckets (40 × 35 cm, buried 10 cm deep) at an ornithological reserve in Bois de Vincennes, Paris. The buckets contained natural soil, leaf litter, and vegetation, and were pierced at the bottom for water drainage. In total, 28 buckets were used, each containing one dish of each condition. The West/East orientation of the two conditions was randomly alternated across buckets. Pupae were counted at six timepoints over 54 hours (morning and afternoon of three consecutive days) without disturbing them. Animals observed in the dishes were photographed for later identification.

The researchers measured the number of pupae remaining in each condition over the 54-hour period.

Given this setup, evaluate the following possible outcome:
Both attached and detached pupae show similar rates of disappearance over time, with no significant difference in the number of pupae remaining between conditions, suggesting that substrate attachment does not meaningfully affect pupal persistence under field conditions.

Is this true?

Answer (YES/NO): NO